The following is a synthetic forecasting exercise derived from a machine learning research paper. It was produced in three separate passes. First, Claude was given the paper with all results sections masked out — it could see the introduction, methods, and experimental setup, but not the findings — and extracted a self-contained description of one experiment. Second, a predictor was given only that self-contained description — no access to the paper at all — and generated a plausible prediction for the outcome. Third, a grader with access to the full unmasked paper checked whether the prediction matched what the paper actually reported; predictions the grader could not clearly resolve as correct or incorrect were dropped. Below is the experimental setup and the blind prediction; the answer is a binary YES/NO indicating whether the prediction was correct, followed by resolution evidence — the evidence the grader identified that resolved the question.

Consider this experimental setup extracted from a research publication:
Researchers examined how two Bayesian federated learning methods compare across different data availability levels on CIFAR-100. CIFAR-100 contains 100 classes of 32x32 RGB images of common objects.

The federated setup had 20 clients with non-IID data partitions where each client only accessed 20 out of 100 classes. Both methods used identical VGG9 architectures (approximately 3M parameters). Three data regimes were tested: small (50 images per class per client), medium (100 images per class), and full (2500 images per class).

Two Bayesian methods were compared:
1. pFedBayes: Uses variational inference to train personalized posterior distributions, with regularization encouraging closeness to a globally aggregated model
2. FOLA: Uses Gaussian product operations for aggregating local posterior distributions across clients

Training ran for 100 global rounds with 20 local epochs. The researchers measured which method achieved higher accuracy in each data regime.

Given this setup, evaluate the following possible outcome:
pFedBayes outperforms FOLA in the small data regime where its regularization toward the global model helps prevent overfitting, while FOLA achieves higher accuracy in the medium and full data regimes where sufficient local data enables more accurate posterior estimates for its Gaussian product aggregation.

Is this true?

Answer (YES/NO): NO